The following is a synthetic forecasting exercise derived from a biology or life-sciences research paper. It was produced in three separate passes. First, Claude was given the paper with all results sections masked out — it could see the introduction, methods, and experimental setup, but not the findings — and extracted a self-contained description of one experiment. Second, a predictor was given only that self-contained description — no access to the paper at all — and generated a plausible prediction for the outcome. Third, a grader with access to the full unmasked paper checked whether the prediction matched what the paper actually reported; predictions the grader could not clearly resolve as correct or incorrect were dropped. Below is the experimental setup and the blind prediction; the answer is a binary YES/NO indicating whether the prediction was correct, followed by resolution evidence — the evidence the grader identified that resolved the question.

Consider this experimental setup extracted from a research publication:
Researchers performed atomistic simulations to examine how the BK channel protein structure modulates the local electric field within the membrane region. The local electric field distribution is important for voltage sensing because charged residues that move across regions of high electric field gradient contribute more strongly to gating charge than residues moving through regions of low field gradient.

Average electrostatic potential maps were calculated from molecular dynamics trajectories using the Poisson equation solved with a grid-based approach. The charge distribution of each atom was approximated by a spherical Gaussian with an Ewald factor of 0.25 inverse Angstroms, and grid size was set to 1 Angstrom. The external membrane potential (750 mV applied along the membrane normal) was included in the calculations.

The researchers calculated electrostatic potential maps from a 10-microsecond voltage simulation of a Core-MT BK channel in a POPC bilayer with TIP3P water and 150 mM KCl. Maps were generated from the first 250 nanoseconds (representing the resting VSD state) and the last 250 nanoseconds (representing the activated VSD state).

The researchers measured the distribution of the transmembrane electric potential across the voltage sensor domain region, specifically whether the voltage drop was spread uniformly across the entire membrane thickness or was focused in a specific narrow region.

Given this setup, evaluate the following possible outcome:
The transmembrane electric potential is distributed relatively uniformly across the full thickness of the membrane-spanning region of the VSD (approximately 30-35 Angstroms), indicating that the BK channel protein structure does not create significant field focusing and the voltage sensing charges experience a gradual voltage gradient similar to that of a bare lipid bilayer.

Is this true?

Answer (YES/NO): NO